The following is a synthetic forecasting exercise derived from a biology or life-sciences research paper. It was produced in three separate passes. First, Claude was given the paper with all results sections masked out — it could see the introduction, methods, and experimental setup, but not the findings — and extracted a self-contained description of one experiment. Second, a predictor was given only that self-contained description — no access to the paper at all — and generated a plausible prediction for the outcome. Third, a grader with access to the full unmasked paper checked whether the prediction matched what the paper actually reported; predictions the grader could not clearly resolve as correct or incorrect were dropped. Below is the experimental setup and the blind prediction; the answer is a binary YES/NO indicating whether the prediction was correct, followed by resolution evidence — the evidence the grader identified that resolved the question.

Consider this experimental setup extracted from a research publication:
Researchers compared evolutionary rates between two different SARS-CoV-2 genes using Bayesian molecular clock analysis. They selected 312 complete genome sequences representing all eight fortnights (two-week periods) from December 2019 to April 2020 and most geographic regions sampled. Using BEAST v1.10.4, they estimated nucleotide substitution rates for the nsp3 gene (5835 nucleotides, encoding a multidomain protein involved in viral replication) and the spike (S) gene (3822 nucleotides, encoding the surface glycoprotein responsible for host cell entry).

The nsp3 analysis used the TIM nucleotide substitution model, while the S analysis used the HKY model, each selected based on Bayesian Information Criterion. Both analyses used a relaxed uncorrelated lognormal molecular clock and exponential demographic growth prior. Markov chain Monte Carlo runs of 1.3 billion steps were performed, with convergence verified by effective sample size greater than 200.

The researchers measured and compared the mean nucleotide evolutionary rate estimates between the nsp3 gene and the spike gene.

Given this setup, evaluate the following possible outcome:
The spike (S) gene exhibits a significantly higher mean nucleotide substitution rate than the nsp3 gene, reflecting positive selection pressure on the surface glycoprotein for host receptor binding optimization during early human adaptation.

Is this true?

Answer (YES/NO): NO